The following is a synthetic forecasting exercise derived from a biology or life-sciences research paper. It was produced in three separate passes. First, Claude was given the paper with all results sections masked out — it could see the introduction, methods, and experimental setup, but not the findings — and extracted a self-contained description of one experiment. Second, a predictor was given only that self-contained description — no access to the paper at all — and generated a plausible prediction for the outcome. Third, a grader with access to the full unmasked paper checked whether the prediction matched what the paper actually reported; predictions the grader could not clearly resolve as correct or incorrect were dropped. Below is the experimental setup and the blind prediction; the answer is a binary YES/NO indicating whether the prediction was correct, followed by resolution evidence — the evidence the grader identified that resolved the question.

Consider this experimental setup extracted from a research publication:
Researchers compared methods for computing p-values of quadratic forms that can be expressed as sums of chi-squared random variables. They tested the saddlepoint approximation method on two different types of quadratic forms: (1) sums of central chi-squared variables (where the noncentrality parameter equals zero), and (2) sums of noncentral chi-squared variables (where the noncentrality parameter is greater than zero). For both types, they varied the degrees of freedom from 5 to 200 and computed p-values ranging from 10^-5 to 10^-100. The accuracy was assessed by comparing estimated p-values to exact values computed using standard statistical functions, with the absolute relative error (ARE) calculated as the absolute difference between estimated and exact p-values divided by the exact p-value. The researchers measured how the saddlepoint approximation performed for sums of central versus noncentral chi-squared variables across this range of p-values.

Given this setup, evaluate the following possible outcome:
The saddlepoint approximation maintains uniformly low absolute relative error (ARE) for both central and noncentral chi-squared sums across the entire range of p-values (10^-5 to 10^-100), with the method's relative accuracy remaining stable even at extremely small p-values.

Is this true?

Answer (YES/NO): NO